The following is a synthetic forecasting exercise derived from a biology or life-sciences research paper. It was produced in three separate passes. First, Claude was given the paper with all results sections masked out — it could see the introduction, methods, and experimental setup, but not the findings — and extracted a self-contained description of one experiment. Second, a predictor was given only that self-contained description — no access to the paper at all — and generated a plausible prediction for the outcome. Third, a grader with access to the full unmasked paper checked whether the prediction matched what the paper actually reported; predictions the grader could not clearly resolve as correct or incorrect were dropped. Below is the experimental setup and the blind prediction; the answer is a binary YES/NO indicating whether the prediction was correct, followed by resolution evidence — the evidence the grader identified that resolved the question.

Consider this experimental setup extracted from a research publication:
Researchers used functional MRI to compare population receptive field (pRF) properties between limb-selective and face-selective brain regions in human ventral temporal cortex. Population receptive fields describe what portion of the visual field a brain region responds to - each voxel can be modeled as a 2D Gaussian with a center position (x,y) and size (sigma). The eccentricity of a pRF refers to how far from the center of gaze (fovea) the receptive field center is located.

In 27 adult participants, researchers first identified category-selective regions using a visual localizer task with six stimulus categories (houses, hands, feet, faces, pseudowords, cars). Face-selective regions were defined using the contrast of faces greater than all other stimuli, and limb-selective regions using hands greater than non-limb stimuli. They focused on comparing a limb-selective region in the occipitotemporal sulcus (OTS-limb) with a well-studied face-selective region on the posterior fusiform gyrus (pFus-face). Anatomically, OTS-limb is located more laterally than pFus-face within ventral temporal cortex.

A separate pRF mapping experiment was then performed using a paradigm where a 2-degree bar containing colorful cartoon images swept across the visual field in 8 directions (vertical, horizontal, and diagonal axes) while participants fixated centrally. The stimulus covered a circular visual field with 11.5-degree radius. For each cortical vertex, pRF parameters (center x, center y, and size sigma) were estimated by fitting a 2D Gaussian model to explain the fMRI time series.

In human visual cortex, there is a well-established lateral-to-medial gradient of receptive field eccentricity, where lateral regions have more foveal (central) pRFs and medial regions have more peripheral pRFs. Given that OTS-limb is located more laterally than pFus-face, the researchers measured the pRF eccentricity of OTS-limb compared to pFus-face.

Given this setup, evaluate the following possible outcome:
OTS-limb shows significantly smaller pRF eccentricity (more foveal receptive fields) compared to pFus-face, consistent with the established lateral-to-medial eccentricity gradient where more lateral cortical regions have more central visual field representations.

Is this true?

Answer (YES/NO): NO